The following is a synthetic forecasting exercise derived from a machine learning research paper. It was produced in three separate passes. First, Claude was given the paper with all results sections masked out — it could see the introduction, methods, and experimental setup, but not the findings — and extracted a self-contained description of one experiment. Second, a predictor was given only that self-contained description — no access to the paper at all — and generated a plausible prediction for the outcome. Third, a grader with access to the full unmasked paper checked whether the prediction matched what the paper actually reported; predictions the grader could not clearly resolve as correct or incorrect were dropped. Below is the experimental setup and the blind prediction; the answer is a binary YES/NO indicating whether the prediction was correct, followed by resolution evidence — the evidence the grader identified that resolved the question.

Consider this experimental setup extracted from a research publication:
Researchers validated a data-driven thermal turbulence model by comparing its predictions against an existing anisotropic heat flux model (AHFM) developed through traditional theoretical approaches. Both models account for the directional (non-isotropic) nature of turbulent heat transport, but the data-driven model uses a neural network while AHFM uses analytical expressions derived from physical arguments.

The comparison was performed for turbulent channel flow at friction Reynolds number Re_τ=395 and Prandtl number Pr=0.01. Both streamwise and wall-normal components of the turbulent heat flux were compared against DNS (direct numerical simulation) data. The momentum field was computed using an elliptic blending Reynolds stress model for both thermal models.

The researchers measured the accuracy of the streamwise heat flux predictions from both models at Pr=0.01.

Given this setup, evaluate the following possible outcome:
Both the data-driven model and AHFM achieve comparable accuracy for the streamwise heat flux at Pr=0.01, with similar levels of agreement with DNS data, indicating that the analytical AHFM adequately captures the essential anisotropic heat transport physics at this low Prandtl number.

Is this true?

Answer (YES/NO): NO